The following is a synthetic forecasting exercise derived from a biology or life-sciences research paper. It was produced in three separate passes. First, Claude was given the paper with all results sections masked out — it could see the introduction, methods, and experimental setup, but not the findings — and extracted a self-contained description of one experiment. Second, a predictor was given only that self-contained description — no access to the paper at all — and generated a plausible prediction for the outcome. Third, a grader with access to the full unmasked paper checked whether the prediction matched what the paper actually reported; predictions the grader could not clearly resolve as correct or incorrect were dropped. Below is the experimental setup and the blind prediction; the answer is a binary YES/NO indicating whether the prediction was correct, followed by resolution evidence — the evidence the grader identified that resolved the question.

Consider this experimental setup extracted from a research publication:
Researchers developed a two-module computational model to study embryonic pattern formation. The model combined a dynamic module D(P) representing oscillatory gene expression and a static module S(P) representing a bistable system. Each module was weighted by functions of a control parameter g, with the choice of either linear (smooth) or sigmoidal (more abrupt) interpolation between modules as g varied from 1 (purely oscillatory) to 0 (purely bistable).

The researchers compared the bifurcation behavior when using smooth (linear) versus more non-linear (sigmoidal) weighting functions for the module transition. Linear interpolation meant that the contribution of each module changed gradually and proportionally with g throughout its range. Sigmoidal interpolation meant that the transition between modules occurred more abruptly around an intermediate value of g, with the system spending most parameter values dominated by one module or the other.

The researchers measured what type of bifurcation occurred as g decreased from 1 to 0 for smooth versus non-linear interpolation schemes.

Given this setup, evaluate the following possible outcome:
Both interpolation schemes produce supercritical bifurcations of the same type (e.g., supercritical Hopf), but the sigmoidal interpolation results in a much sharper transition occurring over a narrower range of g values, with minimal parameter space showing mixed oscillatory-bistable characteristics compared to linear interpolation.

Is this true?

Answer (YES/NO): NO